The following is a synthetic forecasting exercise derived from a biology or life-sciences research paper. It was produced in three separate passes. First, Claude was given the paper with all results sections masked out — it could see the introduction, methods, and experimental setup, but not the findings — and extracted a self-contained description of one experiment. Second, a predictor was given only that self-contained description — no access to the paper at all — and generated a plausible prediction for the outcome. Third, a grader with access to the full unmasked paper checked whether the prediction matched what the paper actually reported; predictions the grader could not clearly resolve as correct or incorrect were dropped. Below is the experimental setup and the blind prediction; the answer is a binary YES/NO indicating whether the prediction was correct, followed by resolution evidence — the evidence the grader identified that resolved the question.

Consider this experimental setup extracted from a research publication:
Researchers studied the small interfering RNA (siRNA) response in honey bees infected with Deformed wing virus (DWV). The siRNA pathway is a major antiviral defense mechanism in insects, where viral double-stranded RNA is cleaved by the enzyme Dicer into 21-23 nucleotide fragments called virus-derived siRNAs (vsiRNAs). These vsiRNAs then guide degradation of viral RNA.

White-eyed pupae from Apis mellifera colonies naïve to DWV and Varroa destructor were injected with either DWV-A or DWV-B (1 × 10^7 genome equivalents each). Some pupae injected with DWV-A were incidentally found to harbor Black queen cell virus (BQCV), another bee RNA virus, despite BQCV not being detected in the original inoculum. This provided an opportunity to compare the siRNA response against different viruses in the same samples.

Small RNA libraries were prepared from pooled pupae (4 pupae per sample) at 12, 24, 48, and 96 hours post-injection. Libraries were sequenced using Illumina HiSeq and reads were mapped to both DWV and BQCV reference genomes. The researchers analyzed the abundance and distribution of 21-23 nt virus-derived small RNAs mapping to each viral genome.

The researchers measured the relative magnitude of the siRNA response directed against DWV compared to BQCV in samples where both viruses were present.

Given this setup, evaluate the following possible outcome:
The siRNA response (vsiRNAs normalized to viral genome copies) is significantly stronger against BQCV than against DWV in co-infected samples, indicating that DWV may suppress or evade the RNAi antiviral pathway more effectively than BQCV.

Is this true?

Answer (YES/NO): YES